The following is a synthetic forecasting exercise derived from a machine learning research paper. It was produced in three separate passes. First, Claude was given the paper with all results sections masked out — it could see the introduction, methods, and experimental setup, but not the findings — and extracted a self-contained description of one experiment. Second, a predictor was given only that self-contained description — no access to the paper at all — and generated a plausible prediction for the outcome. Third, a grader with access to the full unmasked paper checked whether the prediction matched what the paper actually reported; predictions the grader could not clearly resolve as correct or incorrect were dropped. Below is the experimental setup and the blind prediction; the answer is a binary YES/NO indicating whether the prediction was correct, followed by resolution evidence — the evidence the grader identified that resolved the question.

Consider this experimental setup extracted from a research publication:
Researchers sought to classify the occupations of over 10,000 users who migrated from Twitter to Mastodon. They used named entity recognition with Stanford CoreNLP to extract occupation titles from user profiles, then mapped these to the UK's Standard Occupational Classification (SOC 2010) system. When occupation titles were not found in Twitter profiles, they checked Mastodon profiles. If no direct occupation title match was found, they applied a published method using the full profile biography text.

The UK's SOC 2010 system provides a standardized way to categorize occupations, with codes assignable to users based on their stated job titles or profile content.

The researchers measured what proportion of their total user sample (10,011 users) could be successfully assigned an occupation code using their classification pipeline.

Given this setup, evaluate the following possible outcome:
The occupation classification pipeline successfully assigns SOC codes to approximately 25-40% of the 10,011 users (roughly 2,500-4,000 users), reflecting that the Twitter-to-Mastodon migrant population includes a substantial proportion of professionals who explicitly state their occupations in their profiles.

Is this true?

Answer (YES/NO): NO